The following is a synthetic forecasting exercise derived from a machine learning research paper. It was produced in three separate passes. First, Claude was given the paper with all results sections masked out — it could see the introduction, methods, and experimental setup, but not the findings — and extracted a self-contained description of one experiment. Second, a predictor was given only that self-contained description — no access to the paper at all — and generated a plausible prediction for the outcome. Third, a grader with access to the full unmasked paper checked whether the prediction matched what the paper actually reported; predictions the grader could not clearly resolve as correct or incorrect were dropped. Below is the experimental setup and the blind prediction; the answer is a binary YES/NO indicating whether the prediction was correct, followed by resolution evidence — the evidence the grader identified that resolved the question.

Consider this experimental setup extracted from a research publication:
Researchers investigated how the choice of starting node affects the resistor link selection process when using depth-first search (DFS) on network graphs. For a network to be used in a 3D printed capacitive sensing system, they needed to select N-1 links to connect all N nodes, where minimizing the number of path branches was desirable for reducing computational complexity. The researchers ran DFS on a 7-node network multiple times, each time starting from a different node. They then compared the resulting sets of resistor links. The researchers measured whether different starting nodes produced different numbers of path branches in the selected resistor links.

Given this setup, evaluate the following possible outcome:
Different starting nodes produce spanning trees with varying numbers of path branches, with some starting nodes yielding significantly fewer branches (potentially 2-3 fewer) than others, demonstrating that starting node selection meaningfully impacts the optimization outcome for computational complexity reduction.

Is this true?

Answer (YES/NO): NO